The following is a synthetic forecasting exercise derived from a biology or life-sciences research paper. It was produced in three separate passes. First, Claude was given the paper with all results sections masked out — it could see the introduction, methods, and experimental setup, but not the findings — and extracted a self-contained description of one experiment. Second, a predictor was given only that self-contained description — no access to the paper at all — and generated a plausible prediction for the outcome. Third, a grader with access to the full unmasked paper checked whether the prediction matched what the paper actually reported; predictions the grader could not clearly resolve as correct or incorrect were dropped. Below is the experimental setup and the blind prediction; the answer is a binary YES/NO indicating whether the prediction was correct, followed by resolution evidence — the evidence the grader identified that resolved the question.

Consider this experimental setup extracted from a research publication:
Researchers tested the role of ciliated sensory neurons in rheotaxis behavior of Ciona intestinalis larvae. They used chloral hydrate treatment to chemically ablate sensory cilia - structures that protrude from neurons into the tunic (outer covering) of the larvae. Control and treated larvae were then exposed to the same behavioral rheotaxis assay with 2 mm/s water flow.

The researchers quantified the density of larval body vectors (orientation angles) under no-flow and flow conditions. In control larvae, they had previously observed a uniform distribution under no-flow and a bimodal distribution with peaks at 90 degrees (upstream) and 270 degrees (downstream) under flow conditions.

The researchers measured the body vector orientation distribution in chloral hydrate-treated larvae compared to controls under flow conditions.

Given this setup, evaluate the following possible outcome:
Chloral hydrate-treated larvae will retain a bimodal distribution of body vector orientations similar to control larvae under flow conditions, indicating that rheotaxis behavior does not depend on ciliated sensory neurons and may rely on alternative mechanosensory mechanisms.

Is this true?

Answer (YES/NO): NO